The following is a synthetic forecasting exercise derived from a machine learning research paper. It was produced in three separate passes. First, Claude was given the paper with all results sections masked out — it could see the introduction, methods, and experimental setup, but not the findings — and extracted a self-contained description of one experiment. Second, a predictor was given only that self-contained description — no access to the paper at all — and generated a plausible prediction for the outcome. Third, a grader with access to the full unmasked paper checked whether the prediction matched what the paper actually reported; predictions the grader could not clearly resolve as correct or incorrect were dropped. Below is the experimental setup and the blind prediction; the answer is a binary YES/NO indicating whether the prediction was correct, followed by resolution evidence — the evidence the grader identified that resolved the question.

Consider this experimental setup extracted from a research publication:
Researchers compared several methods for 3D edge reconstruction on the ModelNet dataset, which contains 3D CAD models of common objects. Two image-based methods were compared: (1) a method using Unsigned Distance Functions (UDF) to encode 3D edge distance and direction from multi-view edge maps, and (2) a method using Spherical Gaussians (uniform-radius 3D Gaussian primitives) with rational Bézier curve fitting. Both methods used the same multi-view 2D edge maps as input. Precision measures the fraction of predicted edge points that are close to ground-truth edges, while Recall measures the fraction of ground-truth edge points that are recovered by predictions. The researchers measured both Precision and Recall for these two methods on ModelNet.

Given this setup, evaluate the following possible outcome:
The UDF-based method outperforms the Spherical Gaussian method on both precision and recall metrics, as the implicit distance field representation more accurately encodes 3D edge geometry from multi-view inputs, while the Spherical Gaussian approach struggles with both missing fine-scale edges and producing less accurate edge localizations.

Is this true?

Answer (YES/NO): NO